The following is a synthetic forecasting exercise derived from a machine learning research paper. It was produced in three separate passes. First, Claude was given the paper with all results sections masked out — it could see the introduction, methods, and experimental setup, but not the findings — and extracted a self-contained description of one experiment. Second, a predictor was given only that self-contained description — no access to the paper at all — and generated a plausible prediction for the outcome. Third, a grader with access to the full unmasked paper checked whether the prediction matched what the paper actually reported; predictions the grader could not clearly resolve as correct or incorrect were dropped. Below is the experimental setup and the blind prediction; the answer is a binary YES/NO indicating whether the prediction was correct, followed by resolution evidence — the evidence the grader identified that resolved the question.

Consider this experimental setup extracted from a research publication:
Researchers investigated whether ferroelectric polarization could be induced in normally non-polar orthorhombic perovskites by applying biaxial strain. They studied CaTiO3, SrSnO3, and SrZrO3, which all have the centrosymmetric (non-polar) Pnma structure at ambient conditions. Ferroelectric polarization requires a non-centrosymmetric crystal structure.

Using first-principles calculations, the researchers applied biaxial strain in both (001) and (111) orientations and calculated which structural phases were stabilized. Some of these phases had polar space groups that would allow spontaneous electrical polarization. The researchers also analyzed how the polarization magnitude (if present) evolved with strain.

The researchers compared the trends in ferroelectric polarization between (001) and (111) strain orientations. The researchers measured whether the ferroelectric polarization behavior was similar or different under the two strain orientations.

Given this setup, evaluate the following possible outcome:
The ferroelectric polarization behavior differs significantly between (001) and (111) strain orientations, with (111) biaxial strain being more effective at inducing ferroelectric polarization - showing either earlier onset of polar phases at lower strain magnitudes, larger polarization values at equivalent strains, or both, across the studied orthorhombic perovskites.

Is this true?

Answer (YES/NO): NO